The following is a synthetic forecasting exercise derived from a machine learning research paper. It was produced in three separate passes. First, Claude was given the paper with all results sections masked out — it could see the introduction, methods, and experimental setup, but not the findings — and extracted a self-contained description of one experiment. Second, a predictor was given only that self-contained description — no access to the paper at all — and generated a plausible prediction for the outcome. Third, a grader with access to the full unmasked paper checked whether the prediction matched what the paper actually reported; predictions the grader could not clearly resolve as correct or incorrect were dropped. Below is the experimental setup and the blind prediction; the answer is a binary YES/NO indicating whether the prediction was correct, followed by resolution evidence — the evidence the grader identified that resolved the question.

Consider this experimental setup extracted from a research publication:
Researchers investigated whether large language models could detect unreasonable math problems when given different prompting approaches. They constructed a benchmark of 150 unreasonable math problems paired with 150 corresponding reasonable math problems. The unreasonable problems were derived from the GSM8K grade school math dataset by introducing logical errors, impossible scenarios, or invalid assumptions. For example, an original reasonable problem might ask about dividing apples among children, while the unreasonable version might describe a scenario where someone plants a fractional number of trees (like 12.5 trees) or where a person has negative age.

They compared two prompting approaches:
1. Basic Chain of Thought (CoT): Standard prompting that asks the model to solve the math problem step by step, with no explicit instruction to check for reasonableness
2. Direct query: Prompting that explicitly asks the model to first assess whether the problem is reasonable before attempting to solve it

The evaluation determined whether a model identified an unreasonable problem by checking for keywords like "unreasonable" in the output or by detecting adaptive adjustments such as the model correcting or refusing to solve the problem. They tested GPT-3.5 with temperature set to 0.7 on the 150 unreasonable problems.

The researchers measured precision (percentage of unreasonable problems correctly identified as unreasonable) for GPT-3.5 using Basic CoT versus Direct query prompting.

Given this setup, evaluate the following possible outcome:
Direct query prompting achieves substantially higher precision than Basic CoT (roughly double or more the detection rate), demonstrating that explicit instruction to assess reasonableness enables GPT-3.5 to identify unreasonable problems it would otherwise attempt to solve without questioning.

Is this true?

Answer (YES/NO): NO